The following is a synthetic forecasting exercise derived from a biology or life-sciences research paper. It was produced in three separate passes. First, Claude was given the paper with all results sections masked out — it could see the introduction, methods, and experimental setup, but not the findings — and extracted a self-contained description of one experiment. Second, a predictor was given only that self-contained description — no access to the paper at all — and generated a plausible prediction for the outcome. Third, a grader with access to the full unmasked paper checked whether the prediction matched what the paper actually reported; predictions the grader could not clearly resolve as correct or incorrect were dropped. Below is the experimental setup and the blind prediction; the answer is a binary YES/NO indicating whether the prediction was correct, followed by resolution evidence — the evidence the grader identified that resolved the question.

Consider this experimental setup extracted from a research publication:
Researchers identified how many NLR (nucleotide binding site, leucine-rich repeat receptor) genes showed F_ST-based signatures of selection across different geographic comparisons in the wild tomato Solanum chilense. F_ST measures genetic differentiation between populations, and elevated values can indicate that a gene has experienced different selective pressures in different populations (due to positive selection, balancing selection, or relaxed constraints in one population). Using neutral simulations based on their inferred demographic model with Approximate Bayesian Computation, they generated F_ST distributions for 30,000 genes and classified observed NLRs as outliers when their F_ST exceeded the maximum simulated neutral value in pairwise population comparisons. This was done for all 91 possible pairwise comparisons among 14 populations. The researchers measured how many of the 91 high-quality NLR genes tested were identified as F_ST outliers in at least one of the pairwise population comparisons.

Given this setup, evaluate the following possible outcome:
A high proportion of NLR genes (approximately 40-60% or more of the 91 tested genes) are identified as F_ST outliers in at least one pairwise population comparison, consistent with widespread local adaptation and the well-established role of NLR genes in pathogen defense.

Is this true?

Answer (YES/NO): YES